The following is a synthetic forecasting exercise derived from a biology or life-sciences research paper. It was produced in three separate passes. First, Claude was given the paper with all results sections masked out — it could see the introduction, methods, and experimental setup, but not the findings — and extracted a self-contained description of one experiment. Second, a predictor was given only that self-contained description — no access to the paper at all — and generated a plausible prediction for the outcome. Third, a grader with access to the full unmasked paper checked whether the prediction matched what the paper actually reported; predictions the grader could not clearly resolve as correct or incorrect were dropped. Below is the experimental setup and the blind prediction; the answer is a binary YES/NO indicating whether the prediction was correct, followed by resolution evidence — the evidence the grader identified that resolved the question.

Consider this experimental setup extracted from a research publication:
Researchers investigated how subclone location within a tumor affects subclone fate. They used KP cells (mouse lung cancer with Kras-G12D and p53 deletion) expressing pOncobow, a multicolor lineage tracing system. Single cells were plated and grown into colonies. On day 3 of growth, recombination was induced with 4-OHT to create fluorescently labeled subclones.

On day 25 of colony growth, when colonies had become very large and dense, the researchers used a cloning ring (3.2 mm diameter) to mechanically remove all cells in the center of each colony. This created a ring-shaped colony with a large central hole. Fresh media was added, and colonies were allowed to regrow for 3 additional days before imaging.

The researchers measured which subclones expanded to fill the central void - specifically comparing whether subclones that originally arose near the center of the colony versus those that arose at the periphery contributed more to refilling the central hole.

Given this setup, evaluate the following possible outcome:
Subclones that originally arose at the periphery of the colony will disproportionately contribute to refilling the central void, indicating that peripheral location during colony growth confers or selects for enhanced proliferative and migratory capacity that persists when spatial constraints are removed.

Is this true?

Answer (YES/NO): NO